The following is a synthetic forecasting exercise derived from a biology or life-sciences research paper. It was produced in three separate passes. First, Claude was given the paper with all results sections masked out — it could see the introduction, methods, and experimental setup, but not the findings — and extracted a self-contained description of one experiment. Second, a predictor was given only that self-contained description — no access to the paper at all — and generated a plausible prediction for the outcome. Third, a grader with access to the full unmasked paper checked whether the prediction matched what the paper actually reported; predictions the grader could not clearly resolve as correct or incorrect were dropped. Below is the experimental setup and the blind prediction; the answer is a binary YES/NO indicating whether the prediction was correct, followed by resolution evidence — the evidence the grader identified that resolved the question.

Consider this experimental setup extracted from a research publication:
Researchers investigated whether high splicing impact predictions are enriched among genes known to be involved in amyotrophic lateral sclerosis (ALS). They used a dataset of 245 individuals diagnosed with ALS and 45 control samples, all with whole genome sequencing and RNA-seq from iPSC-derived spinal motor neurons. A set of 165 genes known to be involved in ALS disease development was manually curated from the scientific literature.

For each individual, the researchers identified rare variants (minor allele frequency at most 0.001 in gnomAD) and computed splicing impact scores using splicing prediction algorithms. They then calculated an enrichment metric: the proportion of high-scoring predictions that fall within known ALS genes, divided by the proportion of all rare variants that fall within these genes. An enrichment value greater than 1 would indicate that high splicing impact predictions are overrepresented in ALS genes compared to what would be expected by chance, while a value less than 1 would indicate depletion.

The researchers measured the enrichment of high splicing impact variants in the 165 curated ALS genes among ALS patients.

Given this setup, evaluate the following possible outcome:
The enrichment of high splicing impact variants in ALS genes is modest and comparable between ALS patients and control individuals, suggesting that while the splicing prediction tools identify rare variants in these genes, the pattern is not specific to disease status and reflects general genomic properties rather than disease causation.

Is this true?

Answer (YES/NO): NO